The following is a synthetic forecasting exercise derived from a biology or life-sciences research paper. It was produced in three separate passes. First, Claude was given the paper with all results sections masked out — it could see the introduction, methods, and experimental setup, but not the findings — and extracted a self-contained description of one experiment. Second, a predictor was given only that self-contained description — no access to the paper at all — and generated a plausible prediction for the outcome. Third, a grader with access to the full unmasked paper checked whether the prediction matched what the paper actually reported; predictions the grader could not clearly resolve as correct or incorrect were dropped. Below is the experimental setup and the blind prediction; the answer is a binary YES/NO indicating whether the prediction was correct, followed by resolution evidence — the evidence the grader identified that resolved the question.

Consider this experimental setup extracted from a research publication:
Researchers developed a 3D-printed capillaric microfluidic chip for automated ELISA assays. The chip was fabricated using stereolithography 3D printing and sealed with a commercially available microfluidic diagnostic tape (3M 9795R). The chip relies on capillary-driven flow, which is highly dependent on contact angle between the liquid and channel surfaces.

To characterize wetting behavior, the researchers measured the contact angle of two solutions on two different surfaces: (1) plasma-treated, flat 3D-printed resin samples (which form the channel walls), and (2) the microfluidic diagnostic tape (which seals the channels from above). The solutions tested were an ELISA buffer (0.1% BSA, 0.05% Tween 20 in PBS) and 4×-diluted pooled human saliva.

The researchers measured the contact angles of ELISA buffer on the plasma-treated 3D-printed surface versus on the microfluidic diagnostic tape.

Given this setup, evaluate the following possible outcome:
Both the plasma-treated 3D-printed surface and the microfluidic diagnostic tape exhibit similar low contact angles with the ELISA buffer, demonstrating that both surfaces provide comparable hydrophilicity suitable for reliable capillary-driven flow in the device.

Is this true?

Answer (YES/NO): NO